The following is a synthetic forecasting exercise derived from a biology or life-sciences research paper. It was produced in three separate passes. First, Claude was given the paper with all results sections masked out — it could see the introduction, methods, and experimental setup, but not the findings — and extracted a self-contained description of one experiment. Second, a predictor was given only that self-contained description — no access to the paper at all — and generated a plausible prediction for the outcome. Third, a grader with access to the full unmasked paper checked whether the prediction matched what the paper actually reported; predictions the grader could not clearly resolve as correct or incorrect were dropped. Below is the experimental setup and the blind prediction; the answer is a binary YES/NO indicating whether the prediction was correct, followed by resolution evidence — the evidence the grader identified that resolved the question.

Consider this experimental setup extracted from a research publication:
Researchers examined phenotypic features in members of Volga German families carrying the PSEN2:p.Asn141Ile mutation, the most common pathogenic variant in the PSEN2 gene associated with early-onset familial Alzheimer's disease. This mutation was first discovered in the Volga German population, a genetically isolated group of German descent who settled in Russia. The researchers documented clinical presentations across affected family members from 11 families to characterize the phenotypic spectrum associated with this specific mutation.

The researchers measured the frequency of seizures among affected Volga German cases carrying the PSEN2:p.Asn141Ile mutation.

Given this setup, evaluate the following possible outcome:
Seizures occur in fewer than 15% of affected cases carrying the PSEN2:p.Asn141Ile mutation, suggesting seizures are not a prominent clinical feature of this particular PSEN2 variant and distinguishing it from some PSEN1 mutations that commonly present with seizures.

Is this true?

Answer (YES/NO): NO